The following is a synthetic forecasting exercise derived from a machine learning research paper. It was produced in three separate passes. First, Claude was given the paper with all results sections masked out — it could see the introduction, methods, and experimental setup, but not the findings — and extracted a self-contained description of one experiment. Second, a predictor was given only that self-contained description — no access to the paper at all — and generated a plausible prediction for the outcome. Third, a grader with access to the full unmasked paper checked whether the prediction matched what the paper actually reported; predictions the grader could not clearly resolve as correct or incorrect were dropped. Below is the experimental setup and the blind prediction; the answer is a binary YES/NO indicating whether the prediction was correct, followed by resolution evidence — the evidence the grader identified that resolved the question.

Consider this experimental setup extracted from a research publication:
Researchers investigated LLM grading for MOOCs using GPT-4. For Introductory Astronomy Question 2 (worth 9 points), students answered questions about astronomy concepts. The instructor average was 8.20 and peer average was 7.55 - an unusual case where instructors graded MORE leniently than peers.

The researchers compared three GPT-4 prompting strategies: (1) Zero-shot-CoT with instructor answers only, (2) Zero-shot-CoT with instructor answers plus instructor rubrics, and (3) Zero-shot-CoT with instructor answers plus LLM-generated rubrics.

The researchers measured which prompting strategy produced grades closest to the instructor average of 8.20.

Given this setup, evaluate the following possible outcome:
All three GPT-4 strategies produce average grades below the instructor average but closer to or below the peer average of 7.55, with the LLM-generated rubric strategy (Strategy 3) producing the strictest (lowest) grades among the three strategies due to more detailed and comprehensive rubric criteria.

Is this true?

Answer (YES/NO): NO